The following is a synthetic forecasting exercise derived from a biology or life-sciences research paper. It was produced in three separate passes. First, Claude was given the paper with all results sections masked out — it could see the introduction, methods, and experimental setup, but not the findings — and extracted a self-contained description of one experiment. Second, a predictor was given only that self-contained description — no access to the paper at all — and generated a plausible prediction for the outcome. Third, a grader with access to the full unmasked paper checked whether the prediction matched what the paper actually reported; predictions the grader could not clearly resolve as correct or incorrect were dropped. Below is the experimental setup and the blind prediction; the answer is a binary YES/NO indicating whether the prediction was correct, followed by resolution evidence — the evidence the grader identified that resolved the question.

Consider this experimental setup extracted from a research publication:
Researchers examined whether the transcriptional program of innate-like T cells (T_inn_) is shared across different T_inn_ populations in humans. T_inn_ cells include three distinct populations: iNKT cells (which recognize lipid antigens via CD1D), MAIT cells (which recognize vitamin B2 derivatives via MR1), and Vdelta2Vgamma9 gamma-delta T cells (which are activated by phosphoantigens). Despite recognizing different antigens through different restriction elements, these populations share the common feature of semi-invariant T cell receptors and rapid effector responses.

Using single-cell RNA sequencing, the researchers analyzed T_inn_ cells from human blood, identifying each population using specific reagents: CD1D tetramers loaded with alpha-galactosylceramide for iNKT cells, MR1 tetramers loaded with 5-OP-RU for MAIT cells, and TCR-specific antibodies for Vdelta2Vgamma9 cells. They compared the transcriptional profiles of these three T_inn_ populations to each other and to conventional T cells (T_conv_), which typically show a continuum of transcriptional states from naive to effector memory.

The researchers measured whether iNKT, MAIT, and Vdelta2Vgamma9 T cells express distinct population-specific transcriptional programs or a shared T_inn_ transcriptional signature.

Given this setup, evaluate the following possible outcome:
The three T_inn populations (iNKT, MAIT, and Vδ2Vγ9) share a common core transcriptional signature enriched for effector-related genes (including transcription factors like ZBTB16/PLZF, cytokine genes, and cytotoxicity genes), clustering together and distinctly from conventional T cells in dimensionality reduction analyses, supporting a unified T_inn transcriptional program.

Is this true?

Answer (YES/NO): YES